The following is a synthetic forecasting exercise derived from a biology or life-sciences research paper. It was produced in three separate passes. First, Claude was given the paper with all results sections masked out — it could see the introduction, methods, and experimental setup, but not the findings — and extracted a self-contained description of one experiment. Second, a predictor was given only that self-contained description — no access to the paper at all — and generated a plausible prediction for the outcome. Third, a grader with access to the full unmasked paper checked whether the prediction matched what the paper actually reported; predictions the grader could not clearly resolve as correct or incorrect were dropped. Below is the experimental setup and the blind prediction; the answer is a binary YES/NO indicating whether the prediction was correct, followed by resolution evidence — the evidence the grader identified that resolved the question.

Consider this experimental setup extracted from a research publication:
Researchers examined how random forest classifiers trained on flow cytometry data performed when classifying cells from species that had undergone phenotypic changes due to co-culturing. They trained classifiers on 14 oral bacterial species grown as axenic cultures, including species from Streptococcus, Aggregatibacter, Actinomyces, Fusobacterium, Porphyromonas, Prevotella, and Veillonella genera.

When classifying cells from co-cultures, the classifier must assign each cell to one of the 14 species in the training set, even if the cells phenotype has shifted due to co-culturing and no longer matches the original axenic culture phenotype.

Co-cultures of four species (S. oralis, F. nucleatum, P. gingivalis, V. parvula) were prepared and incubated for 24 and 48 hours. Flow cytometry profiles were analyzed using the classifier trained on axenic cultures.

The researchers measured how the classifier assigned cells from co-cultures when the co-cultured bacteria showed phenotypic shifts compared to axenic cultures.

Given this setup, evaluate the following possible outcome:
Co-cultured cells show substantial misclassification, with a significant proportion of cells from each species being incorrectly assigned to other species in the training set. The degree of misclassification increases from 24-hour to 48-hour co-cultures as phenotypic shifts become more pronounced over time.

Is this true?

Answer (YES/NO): NO